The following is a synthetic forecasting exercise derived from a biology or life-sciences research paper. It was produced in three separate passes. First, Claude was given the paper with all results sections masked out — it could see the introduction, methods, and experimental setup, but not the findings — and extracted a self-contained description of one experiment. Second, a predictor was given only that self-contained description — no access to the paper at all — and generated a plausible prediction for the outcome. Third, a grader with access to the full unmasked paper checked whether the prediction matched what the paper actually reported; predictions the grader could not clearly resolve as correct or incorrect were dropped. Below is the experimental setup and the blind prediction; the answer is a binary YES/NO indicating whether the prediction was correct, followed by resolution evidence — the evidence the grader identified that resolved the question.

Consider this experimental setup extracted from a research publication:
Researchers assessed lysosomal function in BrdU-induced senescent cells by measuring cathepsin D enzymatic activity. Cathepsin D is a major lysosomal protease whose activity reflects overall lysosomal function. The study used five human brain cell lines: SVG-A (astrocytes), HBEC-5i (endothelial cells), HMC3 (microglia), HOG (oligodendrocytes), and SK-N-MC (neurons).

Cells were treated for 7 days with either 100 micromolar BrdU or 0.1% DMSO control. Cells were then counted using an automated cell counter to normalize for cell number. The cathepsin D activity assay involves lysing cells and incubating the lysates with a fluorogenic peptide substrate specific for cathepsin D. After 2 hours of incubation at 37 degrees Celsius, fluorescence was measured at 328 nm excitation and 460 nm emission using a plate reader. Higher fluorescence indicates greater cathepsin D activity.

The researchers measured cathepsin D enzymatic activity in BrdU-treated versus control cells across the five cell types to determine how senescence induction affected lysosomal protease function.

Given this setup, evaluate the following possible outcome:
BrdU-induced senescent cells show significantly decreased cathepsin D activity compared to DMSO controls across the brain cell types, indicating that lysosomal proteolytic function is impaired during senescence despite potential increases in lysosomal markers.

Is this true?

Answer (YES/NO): NO